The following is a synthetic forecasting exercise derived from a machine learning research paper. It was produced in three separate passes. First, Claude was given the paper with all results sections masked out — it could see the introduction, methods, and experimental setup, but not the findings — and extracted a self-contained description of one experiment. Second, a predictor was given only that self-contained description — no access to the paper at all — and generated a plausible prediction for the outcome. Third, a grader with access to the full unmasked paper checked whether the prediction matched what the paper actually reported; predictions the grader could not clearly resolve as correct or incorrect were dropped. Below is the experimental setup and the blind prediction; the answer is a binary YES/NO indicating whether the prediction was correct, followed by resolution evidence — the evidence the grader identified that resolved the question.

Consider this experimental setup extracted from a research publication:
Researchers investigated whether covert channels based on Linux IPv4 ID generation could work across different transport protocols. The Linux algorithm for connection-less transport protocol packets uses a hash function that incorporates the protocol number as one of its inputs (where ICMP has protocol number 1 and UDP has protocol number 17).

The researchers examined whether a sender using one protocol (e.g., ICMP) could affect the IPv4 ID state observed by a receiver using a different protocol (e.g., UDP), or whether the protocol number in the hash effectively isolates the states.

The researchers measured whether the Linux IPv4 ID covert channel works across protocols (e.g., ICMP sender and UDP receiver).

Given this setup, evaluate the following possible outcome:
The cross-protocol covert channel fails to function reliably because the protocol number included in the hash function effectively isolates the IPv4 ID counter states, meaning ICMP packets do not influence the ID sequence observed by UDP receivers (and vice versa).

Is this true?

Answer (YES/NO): NO